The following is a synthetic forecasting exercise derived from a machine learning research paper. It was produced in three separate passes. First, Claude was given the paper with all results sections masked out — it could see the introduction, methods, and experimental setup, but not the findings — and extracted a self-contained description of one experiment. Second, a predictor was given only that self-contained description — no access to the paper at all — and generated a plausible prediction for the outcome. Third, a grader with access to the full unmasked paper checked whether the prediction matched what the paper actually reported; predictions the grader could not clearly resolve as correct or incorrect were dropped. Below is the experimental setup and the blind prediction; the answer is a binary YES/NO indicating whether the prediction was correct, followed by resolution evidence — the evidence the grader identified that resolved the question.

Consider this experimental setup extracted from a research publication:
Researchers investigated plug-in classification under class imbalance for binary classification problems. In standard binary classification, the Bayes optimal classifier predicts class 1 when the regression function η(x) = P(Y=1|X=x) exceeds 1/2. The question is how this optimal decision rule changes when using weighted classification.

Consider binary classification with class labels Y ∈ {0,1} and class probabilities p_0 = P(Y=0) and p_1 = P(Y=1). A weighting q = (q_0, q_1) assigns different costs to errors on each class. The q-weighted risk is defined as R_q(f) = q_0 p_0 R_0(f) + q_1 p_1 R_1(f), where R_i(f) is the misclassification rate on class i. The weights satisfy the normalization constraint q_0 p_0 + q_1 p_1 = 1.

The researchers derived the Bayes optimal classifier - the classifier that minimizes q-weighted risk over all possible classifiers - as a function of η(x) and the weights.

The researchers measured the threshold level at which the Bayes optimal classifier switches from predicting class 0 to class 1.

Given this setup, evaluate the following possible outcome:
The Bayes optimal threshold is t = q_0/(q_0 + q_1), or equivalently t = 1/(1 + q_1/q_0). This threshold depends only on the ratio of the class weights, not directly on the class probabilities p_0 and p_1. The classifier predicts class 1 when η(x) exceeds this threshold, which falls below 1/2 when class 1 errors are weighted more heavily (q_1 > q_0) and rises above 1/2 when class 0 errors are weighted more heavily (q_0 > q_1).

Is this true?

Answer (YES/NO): YES